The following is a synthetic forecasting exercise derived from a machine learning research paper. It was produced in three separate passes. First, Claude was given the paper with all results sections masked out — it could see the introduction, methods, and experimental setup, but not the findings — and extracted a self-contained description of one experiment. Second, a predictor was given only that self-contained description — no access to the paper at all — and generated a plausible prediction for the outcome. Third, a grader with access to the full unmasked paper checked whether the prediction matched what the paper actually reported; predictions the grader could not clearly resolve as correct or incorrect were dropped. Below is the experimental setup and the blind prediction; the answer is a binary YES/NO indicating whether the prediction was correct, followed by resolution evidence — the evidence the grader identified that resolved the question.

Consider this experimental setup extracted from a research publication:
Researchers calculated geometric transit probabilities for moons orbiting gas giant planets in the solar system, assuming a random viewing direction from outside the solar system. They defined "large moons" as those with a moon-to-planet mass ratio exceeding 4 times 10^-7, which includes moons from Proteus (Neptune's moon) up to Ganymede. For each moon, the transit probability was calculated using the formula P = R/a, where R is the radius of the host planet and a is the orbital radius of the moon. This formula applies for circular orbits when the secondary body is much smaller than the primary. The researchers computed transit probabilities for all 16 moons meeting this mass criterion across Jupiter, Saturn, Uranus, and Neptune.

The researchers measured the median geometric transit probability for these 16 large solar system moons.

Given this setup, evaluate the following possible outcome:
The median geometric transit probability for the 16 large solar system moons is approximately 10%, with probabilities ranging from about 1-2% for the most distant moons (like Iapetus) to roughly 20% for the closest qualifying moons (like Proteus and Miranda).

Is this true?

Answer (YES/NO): NO